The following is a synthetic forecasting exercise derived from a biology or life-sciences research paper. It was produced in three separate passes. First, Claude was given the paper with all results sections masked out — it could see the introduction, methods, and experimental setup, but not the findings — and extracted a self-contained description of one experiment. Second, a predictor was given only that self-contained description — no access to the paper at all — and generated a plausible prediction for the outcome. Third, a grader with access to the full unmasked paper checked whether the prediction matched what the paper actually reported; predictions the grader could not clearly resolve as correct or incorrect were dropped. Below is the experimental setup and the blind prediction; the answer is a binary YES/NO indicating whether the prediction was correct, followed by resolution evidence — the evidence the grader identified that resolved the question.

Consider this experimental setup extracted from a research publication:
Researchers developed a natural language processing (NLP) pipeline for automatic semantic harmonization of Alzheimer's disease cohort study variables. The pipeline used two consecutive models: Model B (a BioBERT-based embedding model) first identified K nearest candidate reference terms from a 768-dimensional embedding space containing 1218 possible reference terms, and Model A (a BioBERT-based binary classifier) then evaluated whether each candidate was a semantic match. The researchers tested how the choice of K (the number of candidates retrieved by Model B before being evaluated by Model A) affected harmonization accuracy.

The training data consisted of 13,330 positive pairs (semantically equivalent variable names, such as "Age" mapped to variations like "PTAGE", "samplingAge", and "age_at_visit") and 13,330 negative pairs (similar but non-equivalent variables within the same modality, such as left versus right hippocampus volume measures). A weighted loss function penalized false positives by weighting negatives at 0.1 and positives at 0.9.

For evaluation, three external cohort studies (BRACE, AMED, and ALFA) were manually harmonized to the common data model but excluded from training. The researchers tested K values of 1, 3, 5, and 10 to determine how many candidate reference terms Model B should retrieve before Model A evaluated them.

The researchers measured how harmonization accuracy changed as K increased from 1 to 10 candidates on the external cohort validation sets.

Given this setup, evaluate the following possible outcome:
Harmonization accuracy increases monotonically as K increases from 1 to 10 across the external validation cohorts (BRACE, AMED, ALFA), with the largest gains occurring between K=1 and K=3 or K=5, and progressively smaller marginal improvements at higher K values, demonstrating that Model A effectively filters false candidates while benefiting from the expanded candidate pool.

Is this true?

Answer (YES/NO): NO